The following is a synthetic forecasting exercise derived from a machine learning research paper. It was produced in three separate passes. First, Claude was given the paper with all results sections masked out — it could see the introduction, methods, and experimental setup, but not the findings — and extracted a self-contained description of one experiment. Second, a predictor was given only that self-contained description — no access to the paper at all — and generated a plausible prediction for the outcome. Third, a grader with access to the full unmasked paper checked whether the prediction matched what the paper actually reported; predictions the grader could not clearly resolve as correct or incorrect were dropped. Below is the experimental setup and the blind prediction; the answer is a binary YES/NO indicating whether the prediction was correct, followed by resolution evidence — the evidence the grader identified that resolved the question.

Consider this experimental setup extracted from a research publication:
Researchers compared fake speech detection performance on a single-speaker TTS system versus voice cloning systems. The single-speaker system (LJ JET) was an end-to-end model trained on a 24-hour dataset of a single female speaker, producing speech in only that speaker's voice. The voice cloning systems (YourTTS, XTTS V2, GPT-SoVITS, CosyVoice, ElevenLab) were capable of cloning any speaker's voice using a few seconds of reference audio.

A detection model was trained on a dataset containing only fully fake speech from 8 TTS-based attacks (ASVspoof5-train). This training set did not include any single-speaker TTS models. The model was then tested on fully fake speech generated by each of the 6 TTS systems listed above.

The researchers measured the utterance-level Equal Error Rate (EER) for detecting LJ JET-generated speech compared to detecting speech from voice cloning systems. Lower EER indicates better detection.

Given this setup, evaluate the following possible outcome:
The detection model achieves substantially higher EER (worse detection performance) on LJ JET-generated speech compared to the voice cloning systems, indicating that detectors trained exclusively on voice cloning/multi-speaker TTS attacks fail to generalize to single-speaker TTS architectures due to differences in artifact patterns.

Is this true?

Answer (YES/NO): NO